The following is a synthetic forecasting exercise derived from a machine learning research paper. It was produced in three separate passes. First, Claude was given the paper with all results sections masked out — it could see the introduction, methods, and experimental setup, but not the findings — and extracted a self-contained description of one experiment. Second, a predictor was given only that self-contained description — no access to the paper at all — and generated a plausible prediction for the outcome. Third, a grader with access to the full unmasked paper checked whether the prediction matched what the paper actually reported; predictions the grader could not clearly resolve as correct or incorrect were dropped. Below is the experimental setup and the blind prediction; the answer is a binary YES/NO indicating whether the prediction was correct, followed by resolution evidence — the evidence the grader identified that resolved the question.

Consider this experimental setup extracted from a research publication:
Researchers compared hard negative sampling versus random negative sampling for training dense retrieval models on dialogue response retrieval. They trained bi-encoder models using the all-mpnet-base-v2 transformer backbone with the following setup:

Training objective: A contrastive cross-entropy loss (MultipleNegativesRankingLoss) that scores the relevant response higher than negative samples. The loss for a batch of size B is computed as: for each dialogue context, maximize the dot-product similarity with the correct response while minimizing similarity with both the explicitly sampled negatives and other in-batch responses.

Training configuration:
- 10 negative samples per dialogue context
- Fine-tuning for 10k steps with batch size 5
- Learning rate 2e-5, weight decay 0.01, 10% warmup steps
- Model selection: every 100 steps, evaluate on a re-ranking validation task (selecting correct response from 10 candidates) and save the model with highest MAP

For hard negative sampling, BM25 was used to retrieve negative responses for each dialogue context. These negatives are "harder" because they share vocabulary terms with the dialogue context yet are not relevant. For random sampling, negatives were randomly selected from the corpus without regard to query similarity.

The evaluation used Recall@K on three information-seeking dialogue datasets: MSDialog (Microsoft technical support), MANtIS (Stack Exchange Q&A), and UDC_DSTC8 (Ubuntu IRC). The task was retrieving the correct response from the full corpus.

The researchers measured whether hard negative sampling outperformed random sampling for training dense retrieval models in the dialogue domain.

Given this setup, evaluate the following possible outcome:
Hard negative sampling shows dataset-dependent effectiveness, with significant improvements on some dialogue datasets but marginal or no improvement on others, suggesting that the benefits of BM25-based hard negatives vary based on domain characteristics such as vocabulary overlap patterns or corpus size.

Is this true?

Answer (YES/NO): NO